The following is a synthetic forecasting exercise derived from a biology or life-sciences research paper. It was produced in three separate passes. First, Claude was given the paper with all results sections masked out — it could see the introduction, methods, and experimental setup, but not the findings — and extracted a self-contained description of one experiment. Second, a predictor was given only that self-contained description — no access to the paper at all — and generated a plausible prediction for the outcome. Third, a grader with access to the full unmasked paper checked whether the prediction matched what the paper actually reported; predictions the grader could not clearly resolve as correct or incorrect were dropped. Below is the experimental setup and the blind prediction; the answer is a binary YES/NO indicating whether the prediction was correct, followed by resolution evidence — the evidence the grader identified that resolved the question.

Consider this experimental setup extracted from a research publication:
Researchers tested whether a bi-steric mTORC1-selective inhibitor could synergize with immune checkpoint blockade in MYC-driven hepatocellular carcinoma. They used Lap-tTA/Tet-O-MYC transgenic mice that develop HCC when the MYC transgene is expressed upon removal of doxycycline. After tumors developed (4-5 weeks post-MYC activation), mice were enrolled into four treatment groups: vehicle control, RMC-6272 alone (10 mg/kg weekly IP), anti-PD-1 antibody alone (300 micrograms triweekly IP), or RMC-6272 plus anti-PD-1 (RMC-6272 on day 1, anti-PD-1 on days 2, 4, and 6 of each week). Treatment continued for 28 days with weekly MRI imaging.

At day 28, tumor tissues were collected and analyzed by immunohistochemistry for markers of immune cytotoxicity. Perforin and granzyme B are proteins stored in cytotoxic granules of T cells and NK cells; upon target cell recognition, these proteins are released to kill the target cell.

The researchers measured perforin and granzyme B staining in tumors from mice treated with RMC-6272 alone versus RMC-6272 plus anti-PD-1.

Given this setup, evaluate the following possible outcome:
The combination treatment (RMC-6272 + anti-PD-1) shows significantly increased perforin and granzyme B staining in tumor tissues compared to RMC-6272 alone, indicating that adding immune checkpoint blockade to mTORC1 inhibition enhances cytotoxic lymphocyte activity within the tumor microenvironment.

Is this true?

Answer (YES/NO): YES